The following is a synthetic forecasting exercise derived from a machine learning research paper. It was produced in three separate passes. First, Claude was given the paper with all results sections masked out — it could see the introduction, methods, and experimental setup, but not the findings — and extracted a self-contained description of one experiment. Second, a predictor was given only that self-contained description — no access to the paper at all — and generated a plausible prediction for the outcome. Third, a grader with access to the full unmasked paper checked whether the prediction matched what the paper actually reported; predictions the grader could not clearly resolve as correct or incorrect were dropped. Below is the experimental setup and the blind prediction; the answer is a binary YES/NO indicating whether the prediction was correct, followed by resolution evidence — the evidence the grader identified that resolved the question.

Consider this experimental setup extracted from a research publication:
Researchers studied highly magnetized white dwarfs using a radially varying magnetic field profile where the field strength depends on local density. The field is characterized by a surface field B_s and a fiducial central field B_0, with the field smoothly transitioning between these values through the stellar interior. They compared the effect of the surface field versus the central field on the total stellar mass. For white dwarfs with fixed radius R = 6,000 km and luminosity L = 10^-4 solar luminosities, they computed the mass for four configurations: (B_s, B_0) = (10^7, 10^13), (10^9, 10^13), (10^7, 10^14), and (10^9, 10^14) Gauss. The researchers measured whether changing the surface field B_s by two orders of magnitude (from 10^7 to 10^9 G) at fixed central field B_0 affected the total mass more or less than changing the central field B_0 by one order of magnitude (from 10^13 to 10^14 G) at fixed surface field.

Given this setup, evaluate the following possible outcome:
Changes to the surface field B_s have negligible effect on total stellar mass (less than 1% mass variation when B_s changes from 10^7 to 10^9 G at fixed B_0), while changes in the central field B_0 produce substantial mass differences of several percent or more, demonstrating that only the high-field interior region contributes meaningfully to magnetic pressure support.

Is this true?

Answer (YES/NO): YES